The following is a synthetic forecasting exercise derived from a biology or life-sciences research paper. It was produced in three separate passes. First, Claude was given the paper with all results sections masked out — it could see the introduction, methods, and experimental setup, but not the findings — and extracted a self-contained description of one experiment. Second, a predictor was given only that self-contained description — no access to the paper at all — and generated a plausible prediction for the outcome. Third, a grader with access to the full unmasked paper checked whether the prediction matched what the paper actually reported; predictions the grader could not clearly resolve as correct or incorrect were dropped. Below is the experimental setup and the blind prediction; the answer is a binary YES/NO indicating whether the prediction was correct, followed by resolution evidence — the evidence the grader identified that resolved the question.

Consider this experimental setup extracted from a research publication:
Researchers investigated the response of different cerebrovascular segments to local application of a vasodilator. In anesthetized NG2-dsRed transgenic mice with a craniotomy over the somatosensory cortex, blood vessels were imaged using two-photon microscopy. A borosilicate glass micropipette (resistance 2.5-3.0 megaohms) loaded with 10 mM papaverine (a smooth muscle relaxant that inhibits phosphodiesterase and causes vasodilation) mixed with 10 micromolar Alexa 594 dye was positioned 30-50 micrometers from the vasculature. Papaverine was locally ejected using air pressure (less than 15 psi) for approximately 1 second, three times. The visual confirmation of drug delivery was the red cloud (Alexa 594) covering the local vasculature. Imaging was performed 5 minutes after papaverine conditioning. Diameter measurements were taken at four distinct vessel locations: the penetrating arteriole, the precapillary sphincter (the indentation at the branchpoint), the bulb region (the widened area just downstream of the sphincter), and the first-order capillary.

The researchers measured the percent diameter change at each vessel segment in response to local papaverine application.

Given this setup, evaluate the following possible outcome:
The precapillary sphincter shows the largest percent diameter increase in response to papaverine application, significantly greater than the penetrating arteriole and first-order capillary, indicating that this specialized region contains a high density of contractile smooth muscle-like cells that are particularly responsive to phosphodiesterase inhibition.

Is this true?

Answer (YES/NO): NO